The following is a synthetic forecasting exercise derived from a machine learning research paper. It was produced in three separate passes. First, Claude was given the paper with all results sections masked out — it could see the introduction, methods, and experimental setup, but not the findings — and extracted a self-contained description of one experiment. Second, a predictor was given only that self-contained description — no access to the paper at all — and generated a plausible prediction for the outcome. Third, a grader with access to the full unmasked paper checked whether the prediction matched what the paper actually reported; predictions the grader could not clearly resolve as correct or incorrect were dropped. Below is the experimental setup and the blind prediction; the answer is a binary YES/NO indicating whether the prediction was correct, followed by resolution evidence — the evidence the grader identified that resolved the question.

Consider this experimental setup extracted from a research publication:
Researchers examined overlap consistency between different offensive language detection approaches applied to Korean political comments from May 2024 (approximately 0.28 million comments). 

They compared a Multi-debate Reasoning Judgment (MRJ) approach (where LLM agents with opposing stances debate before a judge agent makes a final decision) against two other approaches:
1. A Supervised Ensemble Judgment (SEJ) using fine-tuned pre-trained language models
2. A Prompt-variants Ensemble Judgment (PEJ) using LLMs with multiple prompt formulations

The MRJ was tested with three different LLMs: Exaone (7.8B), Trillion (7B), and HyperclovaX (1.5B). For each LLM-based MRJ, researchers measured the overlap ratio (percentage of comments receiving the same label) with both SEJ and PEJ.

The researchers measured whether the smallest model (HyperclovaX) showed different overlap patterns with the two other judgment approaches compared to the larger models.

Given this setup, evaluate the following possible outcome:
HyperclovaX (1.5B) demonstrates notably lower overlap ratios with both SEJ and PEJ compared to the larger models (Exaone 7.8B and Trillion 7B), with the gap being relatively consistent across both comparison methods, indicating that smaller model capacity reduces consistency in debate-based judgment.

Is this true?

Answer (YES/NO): NO